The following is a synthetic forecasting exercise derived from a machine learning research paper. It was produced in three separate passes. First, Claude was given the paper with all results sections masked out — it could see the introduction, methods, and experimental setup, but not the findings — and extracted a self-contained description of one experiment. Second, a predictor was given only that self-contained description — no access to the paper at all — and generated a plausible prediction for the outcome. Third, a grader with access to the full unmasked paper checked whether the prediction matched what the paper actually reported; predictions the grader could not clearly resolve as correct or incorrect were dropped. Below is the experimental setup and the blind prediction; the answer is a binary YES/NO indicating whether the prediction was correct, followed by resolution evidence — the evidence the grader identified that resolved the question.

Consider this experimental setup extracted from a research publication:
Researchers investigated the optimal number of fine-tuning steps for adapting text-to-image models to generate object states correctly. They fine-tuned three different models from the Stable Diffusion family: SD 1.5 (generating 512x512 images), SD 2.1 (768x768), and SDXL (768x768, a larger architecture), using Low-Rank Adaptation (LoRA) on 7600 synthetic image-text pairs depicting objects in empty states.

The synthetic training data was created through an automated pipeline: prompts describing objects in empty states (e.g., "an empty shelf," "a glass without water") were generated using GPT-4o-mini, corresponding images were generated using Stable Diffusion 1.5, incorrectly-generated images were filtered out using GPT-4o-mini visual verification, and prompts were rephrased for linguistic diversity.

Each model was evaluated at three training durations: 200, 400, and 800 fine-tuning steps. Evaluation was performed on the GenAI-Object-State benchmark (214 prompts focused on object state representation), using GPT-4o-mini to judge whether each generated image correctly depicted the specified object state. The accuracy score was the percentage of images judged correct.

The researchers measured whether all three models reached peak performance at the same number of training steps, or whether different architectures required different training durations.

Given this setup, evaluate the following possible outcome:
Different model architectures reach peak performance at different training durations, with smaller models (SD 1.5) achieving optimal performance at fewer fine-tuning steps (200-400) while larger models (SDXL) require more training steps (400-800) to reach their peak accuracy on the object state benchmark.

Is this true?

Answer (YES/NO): YES